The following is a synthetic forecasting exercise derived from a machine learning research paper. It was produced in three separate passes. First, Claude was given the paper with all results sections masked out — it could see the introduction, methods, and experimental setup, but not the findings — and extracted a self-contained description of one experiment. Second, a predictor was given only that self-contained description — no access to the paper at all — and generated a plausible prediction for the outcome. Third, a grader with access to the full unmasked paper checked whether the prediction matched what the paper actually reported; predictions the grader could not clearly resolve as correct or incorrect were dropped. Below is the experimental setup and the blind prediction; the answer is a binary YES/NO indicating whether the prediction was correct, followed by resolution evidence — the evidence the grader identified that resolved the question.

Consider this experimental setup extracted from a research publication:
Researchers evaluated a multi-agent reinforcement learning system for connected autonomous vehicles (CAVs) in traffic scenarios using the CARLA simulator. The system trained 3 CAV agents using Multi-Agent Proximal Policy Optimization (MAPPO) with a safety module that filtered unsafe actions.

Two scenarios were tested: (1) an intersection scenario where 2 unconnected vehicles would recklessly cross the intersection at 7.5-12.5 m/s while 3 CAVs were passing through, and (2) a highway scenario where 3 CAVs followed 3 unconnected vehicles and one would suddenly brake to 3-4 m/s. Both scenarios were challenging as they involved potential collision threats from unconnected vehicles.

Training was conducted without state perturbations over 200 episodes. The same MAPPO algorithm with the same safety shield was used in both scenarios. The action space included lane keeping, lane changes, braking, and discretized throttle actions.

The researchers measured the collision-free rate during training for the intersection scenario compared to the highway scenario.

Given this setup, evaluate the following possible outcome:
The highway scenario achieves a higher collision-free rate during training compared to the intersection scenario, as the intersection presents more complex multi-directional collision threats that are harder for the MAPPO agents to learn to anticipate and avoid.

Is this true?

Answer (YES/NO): YES